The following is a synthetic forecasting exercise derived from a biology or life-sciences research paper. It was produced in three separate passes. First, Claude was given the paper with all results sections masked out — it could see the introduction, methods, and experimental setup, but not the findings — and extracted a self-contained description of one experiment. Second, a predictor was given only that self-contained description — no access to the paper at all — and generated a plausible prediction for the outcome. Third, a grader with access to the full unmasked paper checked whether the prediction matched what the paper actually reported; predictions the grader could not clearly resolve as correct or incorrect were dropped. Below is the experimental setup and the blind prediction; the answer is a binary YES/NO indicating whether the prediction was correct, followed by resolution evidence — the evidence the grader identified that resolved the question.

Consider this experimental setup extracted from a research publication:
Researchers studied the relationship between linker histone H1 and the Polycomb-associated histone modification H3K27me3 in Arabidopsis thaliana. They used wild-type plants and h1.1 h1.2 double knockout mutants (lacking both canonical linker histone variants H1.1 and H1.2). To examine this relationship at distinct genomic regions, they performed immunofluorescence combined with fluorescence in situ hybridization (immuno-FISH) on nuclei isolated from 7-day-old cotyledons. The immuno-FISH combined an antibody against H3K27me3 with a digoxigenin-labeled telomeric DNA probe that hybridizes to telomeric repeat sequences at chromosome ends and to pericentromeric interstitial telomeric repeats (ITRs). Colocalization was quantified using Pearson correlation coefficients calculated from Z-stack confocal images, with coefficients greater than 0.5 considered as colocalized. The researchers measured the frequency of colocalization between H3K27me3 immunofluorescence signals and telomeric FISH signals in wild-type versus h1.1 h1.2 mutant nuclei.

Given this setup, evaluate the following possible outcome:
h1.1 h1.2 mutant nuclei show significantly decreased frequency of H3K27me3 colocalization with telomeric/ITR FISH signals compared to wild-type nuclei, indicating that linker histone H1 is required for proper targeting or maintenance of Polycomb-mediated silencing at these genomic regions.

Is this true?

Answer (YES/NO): NO